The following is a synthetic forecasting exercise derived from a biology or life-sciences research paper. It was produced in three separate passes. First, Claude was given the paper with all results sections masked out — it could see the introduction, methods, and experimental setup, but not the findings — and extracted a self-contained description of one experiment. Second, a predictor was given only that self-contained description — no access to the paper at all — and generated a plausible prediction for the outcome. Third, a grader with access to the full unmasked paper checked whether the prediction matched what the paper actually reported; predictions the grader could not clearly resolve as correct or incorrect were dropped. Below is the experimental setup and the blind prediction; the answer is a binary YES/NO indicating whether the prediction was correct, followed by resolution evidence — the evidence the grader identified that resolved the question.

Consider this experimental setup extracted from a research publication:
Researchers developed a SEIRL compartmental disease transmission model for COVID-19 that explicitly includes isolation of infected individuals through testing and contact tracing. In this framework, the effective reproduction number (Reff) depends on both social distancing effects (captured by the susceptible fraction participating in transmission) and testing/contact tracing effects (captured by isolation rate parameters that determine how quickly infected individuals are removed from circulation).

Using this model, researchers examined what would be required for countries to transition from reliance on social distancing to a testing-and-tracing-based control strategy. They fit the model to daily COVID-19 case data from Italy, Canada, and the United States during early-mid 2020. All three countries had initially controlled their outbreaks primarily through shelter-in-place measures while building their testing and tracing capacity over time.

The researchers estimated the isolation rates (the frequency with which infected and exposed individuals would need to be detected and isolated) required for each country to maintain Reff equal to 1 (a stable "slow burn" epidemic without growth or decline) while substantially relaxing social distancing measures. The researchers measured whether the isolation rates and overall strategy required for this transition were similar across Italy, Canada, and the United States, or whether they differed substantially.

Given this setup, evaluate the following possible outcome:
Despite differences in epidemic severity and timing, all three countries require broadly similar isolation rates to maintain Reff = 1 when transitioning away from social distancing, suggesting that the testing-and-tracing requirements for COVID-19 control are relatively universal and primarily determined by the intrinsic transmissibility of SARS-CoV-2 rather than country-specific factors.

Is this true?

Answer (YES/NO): NO